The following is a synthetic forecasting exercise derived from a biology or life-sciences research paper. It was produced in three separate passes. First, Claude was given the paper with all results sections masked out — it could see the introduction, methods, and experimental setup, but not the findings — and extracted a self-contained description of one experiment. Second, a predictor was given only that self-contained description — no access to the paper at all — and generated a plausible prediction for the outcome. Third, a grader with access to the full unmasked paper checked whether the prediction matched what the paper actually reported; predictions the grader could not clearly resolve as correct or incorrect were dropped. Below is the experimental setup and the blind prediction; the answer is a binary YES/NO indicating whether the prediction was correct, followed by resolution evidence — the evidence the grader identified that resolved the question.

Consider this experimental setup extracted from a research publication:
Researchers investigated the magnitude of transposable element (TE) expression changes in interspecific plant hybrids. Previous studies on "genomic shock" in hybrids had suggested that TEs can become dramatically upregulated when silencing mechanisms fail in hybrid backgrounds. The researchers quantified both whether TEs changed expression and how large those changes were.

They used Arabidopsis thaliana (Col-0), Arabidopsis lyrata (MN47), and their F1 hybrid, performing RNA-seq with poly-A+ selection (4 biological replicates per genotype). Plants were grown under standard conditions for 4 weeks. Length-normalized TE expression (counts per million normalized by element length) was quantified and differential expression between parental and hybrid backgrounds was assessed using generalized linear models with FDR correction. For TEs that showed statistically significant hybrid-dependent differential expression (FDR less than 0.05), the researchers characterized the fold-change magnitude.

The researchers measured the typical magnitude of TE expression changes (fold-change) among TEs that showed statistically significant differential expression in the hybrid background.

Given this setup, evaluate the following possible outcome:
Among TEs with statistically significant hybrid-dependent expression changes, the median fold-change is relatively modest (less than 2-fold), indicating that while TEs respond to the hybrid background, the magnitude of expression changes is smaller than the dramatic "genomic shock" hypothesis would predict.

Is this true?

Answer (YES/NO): YES